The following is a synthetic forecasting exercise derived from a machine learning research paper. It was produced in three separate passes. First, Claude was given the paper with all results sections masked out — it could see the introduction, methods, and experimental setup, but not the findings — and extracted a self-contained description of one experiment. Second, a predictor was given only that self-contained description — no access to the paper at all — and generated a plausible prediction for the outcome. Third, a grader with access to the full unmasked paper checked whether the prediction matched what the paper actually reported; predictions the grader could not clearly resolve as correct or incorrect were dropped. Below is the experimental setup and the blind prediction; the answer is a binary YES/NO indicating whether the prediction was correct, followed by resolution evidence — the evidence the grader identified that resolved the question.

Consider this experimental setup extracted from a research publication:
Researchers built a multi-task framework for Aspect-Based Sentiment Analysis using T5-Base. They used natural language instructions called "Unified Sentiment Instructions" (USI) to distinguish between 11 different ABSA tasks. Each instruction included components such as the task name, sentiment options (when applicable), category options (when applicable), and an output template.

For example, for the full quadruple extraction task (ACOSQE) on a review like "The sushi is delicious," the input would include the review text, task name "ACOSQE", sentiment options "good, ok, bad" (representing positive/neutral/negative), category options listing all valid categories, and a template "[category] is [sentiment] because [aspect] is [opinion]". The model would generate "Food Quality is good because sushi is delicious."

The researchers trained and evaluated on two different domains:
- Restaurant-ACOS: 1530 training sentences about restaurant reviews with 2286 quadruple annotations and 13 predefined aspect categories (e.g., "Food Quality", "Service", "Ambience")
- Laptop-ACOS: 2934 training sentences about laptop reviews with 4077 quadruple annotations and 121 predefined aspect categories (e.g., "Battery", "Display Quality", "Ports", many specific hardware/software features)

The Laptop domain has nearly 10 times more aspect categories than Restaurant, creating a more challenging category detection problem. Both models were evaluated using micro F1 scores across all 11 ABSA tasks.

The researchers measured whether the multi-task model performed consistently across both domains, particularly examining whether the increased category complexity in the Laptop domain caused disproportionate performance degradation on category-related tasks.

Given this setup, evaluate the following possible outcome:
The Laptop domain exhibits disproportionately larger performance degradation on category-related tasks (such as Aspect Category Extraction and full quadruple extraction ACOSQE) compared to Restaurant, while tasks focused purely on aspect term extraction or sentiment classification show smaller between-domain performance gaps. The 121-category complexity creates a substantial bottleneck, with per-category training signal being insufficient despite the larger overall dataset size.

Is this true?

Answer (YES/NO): YES